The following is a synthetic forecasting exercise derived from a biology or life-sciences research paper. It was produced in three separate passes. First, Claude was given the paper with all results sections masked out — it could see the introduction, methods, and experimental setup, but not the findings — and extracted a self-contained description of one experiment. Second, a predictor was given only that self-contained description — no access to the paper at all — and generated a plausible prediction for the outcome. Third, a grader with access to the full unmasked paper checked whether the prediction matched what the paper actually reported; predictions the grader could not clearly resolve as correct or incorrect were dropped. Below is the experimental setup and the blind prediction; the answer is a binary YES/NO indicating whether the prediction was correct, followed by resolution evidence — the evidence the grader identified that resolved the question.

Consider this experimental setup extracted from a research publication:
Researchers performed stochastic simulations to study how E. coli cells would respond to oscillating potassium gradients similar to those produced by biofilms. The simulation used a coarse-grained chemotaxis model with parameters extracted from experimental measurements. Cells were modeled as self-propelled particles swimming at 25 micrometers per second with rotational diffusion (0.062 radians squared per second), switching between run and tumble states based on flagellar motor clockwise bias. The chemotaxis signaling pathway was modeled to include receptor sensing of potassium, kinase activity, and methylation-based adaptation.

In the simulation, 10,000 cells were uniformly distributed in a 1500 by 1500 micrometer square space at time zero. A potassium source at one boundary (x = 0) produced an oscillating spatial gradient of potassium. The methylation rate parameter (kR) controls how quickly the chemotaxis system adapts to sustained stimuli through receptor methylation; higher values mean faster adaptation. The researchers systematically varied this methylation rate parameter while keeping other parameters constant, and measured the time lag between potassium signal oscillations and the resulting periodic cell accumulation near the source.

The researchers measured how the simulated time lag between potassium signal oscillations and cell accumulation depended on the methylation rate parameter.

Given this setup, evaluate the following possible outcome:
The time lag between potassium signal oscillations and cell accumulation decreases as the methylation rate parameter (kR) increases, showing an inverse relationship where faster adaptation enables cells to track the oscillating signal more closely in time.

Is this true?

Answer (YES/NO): NO